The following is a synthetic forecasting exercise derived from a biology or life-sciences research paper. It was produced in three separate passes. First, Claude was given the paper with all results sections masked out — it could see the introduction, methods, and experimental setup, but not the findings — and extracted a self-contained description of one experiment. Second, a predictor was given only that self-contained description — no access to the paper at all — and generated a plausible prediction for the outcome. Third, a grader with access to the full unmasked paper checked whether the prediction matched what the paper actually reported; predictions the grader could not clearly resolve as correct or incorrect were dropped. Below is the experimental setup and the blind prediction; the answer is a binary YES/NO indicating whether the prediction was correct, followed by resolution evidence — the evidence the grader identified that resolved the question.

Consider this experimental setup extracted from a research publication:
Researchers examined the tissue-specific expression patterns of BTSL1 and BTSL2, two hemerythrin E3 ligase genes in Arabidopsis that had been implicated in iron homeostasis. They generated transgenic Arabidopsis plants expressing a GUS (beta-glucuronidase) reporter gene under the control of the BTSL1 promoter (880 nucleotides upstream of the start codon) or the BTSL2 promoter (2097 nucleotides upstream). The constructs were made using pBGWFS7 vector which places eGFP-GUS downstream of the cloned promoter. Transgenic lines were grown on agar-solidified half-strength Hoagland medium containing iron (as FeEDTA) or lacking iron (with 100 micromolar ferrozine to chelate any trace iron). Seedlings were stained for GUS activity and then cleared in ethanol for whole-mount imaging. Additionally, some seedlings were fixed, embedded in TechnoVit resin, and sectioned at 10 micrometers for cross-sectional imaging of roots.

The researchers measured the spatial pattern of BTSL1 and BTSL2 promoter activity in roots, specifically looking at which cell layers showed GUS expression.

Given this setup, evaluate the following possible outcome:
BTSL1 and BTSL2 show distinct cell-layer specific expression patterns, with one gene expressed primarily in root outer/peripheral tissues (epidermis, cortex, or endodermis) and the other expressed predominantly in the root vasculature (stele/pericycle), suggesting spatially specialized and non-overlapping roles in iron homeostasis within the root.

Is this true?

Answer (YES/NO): NO